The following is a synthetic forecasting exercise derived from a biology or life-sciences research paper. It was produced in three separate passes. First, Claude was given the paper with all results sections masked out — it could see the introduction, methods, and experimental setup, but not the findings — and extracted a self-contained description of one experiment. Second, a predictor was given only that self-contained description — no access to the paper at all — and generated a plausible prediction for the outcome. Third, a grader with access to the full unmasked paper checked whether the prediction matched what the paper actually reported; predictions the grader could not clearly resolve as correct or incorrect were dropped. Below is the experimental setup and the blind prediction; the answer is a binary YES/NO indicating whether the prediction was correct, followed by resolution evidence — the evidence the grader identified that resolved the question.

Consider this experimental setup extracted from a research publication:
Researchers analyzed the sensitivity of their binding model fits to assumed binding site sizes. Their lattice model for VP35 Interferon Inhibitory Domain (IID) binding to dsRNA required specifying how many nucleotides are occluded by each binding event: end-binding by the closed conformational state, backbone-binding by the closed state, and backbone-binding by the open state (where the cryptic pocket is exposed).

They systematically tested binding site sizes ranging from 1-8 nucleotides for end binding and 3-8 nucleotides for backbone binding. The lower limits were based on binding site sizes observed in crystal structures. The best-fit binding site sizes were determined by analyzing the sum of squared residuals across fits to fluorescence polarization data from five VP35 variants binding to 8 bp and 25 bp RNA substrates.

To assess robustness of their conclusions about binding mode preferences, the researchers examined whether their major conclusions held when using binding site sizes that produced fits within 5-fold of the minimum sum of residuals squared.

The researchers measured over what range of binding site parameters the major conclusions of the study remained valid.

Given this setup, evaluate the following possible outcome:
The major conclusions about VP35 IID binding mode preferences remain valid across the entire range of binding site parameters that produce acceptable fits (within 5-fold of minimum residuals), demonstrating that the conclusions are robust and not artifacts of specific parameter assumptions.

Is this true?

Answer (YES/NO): YES